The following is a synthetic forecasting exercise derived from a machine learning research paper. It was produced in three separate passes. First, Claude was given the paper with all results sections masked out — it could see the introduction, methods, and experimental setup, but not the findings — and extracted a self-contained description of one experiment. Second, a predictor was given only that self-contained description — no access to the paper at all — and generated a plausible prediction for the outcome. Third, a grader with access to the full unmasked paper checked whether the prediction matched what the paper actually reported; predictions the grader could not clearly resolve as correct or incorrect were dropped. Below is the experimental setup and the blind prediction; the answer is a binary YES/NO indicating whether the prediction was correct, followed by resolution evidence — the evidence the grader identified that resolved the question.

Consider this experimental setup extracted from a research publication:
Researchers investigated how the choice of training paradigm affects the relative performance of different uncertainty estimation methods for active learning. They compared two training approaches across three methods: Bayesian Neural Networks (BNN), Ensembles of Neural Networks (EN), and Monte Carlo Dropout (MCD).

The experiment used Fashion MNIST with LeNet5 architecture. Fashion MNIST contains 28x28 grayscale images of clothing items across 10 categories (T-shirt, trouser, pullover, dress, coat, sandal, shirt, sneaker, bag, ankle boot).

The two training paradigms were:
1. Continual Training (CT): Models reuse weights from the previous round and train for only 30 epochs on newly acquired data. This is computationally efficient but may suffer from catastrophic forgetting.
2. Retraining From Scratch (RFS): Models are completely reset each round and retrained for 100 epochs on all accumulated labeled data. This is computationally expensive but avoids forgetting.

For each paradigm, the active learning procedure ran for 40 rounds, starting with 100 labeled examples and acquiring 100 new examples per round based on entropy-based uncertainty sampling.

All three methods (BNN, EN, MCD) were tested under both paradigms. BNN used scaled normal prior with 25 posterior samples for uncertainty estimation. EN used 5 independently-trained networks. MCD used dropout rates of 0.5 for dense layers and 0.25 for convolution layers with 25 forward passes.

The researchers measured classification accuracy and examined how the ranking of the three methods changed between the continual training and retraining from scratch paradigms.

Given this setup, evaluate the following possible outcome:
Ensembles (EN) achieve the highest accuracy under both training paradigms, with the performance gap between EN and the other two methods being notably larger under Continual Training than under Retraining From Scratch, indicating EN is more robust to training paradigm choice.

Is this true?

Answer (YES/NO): NO